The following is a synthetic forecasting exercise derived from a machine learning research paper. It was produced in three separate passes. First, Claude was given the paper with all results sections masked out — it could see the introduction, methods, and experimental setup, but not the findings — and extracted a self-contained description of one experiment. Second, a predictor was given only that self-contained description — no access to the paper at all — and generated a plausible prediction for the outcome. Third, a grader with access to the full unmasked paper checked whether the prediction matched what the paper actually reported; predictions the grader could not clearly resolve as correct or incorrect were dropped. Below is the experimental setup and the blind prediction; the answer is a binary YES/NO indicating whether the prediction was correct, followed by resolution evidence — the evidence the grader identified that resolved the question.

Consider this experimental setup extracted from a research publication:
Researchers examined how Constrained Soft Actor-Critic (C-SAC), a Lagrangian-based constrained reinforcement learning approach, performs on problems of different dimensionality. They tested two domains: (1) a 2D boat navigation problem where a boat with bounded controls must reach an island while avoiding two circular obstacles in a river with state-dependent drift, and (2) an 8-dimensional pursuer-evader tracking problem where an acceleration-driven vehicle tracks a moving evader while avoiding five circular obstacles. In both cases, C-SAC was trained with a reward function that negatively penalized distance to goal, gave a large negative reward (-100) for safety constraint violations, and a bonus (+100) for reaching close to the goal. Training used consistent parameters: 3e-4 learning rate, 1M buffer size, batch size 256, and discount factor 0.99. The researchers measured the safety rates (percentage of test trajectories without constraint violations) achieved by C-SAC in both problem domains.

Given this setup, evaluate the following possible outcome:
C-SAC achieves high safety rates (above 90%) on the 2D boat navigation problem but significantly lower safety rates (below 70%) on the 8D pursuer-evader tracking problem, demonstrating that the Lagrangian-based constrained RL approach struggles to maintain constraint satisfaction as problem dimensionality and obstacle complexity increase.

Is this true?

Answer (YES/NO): NO